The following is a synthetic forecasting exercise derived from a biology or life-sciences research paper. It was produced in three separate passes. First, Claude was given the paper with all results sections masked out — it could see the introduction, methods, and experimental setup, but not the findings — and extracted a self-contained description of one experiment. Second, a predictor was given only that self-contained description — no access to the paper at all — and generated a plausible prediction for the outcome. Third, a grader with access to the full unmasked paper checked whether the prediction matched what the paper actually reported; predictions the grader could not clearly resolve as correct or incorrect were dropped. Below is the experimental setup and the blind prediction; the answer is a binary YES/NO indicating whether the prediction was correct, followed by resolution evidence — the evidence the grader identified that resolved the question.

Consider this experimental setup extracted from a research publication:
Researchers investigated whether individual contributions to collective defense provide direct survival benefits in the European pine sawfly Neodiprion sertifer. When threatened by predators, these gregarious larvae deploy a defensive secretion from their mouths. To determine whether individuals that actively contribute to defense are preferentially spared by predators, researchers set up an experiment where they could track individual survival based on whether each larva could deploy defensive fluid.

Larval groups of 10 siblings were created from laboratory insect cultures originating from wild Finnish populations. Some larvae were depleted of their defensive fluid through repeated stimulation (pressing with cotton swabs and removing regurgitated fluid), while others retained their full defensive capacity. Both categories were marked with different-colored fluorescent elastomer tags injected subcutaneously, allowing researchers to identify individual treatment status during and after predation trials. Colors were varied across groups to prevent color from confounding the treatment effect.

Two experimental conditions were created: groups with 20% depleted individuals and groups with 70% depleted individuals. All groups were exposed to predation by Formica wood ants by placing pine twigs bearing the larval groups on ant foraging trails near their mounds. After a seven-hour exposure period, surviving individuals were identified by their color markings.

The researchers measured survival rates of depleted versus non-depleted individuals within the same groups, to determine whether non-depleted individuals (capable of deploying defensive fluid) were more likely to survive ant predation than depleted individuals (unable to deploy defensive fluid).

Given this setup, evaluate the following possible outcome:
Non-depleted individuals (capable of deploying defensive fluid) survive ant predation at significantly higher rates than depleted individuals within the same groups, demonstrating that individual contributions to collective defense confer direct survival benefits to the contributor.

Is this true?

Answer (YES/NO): YES